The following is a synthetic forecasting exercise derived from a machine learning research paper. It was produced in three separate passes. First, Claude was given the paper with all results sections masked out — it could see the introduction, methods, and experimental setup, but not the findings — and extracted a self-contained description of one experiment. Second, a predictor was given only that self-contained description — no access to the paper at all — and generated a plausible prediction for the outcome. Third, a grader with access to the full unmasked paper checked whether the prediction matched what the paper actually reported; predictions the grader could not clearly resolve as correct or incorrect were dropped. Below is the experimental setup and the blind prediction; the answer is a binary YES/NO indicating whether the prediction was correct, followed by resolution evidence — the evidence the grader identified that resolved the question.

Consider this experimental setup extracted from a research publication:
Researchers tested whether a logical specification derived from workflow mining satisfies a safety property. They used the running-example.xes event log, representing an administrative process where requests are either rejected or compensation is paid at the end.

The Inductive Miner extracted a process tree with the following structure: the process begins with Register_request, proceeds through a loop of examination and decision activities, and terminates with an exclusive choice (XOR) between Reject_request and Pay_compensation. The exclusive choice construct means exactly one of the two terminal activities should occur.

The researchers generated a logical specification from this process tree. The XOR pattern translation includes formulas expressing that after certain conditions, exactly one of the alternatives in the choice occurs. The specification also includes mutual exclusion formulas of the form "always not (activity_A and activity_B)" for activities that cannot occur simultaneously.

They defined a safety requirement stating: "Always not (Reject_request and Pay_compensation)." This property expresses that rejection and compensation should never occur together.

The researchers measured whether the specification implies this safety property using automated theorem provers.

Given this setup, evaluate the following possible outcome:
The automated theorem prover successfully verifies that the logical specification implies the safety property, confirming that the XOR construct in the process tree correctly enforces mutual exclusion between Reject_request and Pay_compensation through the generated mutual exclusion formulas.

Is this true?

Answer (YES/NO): YES